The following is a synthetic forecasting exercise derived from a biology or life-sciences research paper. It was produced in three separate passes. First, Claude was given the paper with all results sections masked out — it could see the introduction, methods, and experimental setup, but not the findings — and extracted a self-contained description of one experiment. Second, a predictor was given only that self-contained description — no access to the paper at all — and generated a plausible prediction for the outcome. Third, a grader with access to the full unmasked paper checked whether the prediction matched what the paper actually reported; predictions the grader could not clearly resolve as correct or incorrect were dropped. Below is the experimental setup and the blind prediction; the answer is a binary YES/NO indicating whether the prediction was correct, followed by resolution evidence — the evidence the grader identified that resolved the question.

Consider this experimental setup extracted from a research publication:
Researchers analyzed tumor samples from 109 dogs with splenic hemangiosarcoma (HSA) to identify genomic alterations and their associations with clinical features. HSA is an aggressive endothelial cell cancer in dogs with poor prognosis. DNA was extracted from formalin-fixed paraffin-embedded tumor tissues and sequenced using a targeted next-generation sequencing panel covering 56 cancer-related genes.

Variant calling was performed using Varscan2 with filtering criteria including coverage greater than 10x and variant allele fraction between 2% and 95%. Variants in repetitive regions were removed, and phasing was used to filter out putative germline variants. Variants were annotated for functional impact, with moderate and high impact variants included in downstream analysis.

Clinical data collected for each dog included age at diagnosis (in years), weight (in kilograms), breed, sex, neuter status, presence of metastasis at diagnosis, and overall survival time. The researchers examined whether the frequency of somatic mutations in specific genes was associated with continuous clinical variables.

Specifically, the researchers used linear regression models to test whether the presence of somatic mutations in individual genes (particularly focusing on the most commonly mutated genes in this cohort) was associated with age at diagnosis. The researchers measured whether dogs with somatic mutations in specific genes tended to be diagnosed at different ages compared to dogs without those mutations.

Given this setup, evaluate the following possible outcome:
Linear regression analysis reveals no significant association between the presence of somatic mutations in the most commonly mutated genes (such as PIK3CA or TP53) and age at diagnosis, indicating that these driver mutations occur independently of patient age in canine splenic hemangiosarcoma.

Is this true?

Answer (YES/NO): NO